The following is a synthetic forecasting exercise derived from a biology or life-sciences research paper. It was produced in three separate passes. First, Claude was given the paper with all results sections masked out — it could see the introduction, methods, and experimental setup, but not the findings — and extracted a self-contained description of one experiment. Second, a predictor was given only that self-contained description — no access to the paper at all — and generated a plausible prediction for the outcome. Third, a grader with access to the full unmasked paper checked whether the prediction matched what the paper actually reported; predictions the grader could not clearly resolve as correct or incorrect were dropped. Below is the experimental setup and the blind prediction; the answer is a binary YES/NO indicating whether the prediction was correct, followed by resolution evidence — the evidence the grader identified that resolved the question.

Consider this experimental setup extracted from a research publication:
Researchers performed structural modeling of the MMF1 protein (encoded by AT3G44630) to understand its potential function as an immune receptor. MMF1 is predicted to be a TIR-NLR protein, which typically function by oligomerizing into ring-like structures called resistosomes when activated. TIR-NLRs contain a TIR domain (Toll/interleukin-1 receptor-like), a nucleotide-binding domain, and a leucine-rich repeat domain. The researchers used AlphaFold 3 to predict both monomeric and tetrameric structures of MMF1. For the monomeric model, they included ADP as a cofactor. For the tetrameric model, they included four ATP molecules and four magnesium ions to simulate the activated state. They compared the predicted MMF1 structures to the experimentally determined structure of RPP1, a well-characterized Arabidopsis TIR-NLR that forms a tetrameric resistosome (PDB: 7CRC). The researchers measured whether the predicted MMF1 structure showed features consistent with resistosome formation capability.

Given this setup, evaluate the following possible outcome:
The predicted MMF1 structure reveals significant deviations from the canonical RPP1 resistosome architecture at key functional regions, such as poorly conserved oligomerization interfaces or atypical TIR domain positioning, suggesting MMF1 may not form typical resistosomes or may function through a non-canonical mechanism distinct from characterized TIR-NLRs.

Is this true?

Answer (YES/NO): NO